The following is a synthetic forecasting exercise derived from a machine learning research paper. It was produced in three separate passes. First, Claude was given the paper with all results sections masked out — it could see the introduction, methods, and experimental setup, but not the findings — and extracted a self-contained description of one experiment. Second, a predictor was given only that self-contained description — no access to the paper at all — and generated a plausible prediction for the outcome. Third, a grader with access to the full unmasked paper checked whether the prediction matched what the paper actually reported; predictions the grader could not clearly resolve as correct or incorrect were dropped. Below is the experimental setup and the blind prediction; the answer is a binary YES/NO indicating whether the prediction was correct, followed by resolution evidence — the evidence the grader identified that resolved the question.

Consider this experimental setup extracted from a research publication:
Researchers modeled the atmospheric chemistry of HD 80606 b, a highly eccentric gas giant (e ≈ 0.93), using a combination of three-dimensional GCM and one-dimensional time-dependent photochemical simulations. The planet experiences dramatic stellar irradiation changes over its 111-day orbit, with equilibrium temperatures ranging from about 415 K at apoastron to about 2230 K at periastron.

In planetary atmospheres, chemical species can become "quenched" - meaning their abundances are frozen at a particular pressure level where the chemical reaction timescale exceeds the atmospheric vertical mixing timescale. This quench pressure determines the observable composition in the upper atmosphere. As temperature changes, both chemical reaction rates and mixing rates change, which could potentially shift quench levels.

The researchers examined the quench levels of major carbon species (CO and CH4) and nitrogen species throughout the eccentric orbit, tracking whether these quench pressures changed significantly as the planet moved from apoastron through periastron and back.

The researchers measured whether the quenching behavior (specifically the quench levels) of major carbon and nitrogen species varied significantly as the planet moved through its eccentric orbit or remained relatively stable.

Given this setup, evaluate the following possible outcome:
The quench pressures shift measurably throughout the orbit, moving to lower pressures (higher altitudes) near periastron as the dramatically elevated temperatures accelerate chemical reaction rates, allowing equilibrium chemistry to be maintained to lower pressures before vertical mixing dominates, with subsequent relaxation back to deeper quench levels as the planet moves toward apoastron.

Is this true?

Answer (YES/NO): NO